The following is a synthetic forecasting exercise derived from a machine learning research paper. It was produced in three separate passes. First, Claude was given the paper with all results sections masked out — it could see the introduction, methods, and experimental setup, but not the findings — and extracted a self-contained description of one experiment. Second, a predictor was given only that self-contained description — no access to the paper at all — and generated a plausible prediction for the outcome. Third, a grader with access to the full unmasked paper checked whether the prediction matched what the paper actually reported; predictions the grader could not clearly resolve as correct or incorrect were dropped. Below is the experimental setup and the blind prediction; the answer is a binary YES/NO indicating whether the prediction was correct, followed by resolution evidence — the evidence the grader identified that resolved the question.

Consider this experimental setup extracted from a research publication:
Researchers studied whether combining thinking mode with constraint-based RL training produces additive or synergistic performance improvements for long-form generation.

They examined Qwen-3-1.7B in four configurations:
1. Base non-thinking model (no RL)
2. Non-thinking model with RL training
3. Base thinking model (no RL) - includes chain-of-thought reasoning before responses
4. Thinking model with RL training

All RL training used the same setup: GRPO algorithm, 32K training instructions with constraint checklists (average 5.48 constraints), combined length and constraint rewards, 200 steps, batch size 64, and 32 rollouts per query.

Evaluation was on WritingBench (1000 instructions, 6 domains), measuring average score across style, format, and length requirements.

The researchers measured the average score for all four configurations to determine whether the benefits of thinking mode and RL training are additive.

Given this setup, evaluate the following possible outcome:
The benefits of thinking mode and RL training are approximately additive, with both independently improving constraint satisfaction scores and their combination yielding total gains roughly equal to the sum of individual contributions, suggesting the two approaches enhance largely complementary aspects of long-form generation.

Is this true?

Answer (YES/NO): NO